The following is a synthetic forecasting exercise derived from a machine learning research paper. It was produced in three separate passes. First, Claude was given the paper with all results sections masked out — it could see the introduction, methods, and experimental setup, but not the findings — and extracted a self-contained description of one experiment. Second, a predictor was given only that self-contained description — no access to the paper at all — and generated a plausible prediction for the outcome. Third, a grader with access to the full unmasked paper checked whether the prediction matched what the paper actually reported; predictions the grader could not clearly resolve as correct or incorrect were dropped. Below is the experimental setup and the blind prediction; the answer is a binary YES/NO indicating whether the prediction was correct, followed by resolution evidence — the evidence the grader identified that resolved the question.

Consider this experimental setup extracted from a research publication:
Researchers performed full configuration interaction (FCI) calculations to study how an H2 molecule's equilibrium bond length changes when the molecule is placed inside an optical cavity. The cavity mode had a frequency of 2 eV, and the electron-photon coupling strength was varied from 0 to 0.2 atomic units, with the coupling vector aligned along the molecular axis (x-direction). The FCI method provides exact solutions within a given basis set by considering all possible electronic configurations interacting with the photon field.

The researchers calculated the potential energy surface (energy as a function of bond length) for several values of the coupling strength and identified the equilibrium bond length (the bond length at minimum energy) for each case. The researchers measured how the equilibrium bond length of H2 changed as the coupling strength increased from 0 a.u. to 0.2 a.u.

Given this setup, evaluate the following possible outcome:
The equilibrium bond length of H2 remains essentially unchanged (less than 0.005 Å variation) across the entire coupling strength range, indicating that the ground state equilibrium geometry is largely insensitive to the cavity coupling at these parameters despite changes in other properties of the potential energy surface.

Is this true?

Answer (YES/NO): NO